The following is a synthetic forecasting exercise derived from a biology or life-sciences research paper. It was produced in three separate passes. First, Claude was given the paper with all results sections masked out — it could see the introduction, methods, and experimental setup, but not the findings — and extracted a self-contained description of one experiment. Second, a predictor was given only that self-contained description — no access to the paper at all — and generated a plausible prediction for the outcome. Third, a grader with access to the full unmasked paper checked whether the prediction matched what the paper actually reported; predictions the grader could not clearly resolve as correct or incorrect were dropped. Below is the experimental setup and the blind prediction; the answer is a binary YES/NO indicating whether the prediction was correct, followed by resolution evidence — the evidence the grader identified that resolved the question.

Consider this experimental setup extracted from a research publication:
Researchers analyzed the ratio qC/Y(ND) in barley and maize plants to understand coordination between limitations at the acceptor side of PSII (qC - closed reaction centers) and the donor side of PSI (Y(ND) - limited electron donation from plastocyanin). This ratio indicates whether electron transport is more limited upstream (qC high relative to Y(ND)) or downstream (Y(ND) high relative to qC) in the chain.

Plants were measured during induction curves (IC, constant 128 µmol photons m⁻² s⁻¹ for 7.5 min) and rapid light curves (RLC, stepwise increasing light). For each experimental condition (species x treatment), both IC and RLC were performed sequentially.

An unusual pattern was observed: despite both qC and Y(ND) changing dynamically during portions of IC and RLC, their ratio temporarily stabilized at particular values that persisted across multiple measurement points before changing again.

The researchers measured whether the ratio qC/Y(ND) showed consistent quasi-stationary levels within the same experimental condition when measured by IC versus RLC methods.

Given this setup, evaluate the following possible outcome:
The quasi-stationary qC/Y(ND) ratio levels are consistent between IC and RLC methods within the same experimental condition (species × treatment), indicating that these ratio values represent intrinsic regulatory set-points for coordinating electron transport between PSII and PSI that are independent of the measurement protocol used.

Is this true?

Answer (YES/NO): YES